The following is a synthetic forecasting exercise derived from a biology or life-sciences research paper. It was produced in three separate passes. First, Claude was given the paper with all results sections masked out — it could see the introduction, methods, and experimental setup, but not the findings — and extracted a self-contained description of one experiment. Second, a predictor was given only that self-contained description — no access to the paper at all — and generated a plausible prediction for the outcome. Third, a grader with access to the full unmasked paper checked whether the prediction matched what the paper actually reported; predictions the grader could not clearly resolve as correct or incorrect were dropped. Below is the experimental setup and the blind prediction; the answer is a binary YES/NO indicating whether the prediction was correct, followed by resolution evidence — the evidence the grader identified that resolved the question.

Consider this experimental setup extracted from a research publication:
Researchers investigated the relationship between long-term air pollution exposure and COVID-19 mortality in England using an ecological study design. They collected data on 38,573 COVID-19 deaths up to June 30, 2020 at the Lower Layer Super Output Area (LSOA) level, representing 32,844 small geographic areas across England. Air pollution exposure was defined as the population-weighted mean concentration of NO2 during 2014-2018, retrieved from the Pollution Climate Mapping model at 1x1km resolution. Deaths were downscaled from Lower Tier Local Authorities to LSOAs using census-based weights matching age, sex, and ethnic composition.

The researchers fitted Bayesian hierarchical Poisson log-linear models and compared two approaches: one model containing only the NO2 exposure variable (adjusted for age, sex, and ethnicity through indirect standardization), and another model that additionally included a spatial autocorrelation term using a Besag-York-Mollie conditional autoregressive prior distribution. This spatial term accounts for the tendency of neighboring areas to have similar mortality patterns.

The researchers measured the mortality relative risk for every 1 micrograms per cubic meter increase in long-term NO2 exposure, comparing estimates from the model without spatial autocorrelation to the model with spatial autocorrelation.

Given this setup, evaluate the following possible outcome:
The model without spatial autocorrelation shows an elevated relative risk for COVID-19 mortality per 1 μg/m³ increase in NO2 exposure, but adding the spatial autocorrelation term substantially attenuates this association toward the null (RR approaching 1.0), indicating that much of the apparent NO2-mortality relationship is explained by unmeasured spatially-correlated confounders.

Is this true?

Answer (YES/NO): NO